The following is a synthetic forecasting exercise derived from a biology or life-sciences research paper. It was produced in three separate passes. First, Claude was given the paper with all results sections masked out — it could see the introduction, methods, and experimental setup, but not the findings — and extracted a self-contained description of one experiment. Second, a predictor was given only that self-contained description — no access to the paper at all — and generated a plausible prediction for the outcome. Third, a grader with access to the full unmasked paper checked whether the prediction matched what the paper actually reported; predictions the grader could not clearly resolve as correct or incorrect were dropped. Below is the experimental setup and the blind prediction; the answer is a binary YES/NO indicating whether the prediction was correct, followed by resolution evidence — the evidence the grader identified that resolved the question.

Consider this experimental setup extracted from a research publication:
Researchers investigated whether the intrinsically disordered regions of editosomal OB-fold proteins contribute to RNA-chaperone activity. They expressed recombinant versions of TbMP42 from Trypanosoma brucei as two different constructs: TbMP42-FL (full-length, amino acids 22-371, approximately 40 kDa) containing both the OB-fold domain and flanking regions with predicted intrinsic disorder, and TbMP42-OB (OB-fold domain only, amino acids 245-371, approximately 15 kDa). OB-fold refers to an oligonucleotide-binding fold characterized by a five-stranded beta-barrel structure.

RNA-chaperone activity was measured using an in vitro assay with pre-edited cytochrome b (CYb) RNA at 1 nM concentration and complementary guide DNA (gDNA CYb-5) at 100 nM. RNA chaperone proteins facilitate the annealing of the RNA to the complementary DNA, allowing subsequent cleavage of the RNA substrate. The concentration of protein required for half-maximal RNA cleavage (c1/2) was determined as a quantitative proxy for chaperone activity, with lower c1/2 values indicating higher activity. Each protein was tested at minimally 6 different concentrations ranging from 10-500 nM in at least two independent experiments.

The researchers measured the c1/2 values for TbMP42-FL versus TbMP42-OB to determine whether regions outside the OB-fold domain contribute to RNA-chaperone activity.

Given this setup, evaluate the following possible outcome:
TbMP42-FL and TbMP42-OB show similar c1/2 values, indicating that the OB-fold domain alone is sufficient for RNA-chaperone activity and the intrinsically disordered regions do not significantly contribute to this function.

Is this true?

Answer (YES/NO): NO